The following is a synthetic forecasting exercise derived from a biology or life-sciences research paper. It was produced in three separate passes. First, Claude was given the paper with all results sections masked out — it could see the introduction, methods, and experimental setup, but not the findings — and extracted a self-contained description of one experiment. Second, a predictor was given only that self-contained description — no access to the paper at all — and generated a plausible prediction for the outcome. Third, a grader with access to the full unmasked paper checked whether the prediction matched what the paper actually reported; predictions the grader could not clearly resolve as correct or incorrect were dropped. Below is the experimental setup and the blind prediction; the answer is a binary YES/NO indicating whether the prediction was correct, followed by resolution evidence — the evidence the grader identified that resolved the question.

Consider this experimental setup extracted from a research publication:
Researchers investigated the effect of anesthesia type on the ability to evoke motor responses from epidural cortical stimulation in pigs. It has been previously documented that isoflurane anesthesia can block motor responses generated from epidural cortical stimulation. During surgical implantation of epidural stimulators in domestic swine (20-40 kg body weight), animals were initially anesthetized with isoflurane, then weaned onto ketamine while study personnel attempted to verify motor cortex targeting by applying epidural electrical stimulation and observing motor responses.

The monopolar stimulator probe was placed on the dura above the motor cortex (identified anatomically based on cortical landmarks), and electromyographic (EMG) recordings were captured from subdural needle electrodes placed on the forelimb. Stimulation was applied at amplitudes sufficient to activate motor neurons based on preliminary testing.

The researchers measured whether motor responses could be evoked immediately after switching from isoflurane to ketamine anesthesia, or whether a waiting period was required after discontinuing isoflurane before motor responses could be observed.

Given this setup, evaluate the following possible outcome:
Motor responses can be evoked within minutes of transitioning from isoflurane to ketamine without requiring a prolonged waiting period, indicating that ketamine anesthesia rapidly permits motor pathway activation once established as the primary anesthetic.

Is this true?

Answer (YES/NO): NO